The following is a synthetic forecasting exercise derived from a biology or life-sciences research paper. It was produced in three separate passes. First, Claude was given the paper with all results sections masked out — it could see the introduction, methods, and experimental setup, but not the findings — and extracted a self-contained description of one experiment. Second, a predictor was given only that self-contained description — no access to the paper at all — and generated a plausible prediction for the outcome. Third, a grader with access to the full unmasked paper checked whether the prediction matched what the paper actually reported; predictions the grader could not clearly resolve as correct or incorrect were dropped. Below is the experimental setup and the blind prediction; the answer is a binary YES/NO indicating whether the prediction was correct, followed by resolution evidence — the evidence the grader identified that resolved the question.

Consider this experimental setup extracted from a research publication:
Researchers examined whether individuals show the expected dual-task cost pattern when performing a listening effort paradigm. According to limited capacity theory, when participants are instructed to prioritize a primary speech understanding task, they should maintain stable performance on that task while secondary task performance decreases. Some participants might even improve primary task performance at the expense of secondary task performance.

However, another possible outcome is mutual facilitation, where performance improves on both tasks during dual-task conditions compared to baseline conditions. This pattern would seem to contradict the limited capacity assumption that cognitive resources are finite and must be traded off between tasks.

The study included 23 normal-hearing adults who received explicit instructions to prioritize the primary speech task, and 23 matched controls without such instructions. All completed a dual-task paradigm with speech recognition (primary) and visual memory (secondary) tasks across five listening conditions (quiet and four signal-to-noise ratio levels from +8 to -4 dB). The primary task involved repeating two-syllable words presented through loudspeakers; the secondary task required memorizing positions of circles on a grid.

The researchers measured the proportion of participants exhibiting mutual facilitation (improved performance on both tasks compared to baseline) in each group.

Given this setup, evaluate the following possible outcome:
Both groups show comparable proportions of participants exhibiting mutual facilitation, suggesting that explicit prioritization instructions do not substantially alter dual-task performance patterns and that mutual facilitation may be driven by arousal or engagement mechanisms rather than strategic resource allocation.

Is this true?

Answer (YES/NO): YES